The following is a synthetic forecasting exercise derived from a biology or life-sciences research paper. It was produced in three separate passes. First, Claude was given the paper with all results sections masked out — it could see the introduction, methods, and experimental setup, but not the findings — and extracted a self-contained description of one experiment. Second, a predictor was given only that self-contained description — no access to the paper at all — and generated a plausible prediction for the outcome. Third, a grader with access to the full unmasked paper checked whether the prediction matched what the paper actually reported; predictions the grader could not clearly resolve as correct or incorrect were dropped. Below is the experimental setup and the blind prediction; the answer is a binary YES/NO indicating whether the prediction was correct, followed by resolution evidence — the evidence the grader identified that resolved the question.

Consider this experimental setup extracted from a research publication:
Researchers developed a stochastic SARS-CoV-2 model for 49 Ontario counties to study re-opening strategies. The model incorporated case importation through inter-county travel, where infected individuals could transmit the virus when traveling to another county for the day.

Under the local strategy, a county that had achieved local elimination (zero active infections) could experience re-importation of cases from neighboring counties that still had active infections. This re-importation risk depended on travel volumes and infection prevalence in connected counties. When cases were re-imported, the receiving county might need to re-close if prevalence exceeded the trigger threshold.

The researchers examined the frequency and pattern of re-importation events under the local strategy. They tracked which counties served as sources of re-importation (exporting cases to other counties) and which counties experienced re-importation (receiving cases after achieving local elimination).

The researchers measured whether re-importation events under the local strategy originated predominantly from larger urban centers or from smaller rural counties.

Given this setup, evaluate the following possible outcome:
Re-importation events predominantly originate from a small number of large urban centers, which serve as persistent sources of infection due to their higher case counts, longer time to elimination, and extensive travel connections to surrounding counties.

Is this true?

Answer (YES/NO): YES